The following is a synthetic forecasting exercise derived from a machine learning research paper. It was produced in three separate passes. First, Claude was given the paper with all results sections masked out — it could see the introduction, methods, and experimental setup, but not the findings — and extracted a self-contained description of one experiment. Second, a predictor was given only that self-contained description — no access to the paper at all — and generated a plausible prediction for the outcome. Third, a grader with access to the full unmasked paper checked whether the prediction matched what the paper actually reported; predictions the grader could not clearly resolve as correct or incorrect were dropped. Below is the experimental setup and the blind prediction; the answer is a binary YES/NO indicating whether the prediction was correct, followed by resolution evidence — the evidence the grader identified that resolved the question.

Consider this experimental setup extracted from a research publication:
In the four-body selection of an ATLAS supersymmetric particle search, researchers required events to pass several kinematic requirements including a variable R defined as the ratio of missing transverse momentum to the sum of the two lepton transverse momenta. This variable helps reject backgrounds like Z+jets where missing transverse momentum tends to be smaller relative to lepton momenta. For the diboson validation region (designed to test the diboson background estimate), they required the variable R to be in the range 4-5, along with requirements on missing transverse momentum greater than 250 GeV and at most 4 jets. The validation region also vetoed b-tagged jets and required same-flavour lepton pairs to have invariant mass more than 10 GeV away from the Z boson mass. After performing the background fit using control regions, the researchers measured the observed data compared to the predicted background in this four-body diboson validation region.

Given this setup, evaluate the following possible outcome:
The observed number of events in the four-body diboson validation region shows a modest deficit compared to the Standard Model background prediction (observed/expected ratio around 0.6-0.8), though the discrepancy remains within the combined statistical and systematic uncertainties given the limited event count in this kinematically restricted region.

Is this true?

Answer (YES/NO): NO